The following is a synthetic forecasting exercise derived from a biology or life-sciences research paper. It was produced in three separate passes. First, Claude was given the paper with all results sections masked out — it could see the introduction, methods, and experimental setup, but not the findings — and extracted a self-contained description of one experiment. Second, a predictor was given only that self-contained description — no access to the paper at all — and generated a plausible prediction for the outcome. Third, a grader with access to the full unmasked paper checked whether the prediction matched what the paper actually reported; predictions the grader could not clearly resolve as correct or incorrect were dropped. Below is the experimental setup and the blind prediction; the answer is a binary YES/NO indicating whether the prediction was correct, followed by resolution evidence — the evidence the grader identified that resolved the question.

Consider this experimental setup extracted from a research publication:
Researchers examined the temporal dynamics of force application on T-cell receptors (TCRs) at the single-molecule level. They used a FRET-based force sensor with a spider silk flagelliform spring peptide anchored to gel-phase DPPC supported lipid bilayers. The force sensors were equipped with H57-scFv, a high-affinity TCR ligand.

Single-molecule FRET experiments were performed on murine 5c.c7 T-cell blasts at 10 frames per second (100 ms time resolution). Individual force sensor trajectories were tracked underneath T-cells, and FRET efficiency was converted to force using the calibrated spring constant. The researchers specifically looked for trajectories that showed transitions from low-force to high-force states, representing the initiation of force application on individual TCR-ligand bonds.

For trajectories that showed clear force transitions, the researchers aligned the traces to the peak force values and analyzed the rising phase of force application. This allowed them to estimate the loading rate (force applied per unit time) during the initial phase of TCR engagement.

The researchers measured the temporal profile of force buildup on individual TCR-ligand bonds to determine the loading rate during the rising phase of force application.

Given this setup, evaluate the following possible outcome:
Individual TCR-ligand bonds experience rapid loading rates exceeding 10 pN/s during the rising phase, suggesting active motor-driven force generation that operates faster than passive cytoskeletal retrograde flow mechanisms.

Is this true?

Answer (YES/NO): NO